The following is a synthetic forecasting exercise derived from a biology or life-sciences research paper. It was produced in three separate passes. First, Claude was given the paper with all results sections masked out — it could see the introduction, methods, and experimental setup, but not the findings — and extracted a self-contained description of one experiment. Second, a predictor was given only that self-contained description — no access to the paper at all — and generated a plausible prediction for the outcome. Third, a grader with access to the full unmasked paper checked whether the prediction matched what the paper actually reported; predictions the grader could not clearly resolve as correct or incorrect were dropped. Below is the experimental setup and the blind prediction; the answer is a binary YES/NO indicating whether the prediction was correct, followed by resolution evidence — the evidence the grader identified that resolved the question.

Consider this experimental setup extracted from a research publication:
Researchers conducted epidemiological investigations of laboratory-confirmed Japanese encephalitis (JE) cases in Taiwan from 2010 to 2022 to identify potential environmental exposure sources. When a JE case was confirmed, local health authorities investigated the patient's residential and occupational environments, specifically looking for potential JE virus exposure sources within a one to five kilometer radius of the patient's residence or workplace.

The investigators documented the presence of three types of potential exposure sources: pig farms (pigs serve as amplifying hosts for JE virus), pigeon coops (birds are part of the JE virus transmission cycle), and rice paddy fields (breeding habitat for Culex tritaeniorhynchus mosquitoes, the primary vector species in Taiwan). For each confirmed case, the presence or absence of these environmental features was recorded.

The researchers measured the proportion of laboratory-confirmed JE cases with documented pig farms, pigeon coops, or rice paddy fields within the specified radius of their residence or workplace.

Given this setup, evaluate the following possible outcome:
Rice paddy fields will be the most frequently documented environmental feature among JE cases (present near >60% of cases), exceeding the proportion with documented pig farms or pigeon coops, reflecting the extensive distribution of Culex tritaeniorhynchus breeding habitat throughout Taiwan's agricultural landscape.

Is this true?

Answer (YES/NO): NO